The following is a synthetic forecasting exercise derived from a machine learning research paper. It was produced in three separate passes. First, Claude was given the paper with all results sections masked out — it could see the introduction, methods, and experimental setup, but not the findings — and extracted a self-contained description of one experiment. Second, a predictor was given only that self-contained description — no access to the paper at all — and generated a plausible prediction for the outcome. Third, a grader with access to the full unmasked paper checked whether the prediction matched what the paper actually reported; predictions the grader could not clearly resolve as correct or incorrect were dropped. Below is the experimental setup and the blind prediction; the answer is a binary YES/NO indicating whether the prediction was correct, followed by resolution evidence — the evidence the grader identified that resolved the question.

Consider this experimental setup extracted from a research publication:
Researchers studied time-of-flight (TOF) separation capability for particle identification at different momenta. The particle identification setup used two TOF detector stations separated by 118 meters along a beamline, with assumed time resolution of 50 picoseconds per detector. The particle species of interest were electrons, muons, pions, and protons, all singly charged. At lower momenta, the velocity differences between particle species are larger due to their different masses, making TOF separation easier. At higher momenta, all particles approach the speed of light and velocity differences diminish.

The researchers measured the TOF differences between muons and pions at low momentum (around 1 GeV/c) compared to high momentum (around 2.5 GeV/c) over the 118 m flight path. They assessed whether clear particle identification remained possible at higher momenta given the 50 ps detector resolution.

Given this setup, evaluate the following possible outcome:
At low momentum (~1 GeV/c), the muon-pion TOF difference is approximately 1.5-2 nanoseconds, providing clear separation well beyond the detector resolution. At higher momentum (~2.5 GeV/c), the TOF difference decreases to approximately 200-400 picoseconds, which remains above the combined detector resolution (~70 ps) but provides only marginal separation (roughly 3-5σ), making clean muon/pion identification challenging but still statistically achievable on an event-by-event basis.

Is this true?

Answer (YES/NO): NO